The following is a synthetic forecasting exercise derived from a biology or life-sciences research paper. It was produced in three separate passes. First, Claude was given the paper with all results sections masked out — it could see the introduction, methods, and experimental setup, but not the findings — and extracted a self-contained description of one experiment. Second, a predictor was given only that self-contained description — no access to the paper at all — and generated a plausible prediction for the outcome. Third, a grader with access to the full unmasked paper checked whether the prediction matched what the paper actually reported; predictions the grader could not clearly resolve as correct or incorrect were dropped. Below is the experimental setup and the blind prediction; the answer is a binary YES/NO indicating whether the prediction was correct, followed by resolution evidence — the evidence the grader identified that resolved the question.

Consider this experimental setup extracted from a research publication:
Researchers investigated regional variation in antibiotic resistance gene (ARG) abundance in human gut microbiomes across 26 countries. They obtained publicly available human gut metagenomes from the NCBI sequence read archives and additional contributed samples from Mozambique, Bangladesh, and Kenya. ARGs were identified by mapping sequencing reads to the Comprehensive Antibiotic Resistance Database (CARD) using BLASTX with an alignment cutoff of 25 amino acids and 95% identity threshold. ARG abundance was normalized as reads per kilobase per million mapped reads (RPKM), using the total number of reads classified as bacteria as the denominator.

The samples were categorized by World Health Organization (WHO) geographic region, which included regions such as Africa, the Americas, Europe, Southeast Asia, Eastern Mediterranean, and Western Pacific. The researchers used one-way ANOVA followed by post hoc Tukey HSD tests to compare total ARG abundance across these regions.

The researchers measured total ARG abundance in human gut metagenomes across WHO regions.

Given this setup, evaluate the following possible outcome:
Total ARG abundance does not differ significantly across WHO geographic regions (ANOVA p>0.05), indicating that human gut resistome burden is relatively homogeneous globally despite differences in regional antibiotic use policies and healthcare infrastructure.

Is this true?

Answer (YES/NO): NO